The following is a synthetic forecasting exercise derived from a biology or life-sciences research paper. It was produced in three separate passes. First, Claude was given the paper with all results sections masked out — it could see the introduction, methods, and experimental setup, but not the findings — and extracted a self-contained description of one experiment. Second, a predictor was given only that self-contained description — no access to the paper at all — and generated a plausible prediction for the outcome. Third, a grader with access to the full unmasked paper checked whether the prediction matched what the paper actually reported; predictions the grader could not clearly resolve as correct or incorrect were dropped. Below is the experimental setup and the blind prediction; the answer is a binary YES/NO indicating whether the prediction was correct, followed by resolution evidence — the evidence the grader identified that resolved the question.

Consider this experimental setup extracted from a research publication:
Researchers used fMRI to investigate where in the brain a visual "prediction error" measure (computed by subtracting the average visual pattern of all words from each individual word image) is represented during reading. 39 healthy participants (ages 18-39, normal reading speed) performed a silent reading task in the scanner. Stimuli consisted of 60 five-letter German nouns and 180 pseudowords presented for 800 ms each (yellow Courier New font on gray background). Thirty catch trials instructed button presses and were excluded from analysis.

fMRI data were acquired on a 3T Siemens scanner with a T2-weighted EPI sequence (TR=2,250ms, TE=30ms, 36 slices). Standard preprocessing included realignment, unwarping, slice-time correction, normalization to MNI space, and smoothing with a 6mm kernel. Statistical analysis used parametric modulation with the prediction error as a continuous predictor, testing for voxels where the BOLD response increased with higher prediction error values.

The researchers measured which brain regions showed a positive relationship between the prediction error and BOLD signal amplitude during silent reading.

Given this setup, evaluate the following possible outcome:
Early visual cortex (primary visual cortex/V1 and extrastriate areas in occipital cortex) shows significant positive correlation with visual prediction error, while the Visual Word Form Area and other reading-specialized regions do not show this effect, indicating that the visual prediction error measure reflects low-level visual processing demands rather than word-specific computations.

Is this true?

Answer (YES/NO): NO